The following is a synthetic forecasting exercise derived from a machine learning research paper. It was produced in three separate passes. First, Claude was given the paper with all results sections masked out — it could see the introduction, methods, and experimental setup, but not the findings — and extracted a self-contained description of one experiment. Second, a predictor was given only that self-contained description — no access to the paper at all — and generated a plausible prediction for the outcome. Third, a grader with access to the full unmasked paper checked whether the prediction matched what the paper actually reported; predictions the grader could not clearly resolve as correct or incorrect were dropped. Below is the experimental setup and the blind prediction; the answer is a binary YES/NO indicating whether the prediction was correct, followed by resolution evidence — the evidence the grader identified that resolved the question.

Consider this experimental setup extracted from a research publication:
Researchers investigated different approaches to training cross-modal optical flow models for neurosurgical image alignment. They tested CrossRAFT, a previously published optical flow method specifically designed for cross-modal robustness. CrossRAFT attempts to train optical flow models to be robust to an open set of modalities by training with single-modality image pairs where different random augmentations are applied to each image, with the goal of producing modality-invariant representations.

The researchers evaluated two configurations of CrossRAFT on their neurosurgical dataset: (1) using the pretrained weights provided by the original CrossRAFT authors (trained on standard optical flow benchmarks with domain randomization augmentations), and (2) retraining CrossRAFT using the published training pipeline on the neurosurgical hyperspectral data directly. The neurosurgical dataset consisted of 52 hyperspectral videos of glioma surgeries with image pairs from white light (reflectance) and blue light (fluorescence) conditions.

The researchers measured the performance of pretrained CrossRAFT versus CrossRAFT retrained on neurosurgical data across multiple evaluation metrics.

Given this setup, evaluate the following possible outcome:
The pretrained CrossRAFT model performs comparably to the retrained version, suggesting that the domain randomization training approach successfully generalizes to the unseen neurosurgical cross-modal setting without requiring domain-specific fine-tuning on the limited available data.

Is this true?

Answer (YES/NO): NO